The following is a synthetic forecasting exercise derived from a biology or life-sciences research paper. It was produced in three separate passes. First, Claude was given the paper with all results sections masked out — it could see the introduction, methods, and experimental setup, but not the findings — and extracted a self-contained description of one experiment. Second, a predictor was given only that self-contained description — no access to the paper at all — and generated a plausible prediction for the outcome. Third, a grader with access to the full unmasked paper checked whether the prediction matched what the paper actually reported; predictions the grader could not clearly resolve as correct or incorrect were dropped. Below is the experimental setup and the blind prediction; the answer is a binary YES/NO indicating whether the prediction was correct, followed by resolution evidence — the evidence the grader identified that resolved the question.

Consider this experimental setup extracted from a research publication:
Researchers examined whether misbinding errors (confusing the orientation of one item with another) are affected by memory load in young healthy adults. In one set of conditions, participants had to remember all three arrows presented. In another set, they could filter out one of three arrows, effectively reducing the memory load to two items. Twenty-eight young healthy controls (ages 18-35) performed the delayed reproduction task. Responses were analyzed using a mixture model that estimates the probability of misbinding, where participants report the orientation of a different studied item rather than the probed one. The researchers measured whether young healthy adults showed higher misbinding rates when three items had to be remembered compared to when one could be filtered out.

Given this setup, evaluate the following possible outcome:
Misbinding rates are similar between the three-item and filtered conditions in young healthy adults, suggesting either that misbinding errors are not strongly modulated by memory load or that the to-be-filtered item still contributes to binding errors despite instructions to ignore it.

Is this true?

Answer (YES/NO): NO